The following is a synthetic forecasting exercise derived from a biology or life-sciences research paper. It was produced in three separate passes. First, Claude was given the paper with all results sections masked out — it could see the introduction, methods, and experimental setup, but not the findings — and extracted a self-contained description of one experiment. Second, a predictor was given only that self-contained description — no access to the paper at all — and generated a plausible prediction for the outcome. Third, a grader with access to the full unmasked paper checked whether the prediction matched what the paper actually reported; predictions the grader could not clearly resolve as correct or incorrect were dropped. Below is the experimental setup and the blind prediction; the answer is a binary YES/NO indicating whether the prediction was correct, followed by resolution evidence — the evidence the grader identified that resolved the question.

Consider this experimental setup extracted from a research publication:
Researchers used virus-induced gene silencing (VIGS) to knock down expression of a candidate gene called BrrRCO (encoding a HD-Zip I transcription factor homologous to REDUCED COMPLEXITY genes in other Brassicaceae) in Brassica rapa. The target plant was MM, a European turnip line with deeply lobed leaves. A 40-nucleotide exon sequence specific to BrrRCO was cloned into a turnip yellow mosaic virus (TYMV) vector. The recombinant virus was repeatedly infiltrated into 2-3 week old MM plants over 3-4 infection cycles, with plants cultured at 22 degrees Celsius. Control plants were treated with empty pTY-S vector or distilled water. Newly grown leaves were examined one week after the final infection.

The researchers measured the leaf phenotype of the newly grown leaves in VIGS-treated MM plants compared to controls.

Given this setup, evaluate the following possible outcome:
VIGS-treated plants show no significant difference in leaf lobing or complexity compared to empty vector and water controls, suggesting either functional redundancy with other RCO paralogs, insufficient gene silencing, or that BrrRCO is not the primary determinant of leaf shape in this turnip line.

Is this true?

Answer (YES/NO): NO